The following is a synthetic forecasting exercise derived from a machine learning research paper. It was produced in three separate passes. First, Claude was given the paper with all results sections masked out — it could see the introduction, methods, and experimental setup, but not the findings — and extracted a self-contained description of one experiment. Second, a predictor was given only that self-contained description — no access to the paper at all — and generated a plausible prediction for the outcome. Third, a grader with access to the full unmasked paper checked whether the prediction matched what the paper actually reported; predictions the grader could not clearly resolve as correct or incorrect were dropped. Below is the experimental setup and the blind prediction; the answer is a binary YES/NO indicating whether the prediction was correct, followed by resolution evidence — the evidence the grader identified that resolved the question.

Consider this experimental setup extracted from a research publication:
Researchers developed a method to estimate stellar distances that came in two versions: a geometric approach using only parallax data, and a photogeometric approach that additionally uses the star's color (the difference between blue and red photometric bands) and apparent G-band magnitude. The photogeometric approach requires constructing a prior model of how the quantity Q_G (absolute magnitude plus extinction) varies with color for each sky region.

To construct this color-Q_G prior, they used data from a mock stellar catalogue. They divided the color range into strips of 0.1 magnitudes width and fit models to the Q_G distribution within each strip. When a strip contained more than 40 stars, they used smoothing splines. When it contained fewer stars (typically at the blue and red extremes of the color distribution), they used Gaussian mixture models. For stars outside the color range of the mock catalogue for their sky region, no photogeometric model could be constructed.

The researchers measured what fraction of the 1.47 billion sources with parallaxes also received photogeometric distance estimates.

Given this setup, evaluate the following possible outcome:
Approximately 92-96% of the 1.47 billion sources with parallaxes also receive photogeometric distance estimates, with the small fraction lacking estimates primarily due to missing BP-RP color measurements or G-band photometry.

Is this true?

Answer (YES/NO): YES